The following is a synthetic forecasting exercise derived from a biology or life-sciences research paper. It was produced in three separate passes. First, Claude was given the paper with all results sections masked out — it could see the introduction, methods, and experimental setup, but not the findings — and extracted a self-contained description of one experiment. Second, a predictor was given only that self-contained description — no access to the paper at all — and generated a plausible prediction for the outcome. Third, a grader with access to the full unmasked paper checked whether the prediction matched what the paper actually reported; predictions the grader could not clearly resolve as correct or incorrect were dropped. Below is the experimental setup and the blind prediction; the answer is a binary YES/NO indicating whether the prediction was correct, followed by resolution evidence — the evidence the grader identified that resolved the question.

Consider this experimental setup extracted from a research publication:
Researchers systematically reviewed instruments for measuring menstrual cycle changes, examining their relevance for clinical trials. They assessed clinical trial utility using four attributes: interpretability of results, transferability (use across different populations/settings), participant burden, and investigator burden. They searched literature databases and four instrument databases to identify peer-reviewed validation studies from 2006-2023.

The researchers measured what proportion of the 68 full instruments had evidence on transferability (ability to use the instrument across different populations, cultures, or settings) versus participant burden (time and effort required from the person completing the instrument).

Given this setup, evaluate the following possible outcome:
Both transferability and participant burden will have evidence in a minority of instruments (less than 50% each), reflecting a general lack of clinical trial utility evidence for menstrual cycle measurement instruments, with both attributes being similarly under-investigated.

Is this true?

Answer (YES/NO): NO